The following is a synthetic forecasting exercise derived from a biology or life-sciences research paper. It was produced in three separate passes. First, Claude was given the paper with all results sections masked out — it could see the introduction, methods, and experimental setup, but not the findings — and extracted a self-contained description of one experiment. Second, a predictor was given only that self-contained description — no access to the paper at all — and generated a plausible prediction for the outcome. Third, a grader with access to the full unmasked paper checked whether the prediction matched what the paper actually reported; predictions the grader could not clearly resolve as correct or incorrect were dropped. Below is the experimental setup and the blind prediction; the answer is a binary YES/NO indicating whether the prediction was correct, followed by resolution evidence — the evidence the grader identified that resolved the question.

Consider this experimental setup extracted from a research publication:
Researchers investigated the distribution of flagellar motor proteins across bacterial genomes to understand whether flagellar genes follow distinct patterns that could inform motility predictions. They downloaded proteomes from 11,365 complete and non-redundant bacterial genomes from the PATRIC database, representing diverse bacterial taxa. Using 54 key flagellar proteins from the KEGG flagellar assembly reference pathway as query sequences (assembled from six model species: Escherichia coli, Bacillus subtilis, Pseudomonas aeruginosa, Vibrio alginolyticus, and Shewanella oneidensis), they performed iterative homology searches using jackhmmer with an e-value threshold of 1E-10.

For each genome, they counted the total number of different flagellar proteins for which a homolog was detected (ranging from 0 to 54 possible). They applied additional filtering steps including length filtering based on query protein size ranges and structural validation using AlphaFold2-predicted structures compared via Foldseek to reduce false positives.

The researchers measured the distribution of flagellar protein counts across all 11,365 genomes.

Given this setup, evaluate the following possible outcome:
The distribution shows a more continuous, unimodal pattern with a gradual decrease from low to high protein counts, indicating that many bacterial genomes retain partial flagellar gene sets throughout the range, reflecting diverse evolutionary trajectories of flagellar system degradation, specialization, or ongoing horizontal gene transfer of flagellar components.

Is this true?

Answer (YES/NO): NO